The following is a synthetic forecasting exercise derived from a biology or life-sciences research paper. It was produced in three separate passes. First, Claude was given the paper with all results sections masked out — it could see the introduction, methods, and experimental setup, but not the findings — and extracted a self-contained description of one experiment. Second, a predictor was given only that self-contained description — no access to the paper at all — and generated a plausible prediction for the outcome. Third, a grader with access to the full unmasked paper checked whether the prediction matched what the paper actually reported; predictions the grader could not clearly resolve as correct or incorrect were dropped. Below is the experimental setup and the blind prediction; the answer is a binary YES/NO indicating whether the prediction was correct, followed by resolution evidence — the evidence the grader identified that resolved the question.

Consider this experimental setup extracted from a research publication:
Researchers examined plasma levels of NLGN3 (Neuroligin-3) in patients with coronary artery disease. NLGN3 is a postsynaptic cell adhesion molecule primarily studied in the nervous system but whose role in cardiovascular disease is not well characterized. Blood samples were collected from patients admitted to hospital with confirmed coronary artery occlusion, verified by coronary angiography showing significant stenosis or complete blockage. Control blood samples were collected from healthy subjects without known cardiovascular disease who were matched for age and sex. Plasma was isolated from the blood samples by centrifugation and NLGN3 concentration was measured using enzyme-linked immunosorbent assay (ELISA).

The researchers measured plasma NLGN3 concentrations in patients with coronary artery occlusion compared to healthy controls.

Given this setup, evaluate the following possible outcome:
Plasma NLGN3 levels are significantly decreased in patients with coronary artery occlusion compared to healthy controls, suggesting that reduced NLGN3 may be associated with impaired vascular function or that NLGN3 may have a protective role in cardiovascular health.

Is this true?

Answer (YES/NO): NO